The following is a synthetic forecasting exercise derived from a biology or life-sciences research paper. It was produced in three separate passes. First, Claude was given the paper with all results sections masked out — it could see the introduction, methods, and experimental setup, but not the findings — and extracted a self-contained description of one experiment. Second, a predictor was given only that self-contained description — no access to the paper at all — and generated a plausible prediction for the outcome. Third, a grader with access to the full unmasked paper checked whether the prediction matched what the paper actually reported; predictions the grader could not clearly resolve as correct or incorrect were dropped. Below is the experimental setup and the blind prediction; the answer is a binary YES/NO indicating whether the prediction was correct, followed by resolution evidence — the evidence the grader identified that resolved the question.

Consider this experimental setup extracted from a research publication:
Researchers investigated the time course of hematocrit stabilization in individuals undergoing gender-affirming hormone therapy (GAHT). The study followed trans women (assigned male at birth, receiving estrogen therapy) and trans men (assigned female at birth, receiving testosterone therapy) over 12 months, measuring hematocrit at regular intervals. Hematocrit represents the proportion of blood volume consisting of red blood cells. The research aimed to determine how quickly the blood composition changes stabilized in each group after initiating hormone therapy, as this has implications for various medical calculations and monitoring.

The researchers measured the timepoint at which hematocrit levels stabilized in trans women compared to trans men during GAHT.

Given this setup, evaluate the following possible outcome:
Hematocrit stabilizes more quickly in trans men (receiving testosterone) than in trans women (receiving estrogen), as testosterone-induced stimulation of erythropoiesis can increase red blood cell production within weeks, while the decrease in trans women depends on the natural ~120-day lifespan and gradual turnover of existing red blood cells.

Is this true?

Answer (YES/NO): NO